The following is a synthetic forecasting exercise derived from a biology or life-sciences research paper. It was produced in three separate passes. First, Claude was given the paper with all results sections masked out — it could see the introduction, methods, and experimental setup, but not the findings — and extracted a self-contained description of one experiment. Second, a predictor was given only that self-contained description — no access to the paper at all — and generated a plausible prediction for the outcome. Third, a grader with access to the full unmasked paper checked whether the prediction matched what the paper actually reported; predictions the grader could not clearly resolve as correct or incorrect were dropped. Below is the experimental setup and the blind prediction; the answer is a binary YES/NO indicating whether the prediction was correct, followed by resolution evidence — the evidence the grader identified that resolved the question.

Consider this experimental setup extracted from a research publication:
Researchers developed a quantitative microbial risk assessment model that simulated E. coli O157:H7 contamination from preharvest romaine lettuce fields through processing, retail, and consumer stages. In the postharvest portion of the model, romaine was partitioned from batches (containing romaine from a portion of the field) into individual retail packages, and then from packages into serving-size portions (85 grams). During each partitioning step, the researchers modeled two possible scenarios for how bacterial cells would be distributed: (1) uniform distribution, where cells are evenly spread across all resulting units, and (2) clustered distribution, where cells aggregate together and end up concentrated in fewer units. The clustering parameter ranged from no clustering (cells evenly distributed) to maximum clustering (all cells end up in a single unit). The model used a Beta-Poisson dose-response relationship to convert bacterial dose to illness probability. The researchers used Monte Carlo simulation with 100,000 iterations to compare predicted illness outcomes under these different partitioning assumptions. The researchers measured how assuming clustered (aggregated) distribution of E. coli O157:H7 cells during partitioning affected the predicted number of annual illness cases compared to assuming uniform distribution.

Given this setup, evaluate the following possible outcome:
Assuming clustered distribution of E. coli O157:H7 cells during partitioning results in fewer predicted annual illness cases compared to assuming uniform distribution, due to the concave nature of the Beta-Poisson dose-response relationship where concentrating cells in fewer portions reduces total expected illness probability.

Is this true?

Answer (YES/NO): NO